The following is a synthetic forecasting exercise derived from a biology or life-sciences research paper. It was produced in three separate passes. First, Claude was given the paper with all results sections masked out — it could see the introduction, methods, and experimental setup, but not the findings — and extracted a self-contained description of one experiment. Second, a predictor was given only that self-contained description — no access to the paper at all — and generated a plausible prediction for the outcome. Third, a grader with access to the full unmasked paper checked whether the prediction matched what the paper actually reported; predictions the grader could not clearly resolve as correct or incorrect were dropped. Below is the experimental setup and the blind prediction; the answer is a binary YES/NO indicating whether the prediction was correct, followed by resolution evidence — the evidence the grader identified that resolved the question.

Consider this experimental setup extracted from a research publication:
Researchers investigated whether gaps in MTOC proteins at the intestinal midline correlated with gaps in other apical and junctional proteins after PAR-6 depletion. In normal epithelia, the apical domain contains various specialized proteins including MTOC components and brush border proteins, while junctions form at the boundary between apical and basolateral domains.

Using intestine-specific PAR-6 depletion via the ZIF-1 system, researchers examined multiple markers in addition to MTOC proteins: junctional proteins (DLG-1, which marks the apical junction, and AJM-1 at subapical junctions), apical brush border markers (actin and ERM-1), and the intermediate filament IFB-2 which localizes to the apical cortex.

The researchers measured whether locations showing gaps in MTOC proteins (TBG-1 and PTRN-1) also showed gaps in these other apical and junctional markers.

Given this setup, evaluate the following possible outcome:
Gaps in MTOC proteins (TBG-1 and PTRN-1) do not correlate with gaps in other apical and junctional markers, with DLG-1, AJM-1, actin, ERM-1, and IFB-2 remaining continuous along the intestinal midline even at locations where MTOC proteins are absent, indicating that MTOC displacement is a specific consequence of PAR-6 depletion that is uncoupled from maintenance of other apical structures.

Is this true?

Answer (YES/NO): NO